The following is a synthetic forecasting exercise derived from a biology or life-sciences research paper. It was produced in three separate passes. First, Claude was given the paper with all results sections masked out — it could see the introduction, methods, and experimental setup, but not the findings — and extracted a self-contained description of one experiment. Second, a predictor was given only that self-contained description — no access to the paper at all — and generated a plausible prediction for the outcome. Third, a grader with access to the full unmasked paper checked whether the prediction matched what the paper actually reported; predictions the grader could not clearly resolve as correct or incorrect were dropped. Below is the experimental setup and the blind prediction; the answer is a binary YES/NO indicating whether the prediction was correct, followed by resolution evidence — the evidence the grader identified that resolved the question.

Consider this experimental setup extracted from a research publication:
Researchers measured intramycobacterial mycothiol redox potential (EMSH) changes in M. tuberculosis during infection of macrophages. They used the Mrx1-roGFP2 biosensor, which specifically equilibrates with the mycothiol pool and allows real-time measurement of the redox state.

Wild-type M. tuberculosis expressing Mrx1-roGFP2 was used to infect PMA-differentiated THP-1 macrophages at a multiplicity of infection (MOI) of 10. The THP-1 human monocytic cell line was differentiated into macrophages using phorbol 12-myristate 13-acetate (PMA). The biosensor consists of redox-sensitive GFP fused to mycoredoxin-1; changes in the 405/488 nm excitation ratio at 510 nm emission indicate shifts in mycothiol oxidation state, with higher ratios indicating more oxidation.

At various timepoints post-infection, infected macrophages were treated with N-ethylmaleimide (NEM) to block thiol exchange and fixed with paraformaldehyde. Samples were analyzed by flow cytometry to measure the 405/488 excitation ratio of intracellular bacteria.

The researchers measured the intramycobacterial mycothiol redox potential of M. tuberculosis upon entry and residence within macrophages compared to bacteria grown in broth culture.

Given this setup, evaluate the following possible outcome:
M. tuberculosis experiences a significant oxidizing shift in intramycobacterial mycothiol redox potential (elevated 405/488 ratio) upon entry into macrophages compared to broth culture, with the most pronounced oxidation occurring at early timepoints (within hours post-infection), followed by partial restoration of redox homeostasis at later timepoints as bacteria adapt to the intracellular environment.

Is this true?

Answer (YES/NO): NO